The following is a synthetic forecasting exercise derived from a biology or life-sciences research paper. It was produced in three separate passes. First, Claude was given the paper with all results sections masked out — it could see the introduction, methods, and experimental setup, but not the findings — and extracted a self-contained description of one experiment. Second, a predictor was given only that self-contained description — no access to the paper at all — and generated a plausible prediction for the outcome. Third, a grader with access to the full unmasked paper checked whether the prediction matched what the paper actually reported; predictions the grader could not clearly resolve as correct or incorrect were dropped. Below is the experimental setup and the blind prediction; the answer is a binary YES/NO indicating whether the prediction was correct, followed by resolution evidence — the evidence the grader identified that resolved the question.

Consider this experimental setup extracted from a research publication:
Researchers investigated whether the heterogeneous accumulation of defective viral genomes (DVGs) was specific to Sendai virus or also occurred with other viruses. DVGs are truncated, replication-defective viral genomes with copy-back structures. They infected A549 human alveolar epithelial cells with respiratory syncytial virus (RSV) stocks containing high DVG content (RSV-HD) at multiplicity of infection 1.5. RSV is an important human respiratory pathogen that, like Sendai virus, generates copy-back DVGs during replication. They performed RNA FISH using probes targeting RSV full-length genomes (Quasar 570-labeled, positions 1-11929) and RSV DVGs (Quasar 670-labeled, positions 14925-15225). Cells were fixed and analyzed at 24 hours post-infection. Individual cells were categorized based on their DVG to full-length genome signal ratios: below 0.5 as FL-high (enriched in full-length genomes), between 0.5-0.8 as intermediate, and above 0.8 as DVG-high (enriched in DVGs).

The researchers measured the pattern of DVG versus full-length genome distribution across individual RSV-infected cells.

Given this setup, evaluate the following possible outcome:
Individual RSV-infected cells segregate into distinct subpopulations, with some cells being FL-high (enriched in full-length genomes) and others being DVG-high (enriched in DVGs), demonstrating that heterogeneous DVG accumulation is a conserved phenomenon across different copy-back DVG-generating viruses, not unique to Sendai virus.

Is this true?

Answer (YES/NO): YES